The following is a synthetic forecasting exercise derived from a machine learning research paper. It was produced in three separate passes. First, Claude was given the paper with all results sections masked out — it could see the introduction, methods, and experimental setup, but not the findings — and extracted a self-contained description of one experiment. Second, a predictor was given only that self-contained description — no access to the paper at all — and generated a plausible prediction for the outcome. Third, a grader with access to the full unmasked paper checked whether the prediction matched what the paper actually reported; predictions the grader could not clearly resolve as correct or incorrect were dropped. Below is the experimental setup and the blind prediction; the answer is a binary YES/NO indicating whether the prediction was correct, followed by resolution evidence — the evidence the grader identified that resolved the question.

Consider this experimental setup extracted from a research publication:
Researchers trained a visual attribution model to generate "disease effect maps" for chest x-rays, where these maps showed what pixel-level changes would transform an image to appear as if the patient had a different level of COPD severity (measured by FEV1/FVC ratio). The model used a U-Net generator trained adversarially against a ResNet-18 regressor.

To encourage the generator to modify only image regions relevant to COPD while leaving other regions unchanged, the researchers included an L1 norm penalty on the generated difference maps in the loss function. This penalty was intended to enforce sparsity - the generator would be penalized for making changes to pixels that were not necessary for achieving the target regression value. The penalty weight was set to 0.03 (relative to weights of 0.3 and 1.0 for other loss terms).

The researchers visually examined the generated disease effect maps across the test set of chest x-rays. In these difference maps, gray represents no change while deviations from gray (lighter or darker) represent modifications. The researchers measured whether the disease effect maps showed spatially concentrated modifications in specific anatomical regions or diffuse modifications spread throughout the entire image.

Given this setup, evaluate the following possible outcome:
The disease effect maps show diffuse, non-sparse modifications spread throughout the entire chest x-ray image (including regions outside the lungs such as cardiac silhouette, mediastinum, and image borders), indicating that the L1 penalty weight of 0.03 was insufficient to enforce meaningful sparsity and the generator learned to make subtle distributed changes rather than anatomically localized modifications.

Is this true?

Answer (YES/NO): NO